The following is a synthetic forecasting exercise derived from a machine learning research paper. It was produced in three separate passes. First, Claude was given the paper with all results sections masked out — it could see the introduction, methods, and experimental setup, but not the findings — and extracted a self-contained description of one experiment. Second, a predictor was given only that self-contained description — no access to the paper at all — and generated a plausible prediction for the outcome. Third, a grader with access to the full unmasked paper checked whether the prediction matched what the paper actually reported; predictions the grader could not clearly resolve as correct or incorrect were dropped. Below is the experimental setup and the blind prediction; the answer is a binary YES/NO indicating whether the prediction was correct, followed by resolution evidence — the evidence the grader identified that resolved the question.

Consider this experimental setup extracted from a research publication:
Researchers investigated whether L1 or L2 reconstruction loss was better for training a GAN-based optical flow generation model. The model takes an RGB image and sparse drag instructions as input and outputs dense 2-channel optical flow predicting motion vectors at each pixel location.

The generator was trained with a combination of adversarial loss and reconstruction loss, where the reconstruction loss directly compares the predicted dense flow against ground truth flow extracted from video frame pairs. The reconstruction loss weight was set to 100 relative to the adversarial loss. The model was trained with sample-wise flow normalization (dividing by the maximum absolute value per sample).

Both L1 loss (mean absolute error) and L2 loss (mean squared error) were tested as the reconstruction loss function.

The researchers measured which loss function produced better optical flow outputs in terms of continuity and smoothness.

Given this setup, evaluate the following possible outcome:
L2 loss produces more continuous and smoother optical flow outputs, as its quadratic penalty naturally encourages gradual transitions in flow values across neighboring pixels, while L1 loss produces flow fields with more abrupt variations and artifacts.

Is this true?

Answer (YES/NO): YES